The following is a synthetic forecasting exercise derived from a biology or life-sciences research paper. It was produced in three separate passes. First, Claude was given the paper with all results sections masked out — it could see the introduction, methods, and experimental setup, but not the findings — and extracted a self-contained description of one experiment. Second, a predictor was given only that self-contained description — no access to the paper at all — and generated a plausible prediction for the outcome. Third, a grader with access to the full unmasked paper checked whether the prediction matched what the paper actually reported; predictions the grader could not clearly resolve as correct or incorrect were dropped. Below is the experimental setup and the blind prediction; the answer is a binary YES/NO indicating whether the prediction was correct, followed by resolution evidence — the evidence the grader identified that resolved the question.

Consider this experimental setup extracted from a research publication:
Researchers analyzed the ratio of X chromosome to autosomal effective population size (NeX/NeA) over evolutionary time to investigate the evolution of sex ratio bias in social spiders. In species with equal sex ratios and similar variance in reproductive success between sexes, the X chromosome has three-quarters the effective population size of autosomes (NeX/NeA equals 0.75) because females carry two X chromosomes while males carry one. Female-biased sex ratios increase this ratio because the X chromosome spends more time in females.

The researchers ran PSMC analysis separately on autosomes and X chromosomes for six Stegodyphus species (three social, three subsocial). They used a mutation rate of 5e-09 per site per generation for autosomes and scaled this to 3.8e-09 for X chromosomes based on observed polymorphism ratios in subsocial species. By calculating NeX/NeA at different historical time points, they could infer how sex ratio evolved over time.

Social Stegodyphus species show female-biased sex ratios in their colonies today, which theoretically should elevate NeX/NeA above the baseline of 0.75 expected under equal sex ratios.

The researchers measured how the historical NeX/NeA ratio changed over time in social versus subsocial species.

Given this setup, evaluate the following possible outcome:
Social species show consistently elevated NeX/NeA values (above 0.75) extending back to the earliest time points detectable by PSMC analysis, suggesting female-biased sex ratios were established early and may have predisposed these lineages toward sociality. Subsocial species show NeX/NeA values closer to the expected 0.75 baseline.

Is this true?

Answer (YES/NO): NO